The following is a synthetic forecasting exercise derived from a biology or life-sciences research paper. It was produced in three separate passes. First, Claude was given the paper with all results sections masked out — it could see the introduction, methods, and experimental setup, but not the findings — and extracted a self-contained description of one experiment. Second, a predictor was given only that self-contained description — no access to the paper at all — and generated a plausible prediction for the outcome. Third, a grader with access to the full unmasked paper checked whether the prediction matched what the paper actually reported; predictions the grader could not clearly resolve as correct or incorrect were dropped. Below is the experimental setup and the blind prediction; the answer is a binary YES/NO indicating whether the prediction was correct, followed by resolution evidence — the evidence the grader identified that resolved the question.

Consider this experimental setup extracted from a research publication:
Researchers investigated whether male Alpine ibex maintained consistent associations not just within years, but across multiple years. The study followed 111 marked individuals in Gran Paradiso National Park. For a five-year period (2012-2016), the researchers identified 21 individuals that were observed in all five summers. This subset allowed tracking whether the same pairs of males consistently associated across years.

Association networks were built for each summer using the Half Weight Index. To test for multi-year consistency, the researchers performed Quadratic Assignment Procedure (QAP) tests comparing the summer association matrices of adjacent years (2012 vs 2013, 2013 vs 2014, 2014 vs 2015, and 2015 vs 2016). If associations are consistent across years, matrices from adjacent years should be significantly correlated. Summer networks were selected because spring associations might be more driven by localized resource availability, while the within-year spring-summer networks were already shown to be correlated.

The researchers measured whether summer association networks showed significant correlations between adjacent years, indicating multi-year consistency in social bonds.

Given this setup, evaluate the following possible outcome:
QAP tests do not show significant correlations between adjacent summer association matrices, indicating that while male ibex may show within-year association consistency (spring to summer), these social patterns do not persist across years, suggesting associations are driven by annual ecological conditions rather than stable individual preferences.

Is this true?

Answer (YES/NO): NO